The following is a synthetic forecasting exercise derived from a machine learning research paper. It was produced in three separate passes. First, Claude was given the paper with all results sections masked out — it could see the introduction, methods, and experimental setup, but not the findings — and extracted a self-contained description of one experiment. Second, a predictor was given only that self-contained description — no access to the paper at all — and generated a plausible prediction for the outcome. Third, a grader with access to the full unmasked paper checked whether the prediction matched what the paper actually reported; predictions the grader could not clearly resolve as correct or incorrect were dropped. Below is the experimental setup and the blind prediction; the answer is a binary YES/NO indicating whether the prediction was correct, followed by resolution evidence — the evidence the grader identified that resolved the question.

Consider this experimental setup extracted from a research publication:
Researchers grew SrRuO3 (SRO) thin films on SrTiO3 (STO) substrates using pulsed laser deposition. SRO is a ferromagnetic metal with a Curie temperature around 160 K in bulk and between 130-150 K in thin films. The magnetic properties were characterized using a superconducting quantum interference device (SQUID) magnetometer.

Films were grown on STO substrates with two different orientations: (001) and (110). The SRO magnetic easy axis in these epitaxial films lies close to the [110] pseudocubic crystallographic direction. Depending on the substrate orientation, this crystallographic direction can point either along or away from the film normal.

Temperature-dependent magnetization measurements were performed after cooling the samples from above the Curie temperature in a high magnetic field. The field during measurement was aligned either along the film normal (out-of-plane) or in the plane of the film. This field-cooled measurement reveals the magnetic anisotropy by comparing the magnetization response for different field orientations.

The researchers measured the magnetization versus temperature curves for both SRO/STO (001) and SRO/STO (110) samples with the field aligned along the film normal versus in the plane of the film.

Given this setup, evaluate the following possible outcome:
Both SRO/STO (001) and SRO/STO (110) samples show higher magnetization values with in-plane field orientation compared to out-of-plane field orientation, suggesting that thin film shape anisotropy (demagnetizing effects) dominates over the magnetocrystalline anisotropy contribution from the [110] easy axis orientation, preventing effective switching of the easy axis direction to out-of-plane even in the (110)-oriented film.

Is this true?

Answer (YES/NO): NO